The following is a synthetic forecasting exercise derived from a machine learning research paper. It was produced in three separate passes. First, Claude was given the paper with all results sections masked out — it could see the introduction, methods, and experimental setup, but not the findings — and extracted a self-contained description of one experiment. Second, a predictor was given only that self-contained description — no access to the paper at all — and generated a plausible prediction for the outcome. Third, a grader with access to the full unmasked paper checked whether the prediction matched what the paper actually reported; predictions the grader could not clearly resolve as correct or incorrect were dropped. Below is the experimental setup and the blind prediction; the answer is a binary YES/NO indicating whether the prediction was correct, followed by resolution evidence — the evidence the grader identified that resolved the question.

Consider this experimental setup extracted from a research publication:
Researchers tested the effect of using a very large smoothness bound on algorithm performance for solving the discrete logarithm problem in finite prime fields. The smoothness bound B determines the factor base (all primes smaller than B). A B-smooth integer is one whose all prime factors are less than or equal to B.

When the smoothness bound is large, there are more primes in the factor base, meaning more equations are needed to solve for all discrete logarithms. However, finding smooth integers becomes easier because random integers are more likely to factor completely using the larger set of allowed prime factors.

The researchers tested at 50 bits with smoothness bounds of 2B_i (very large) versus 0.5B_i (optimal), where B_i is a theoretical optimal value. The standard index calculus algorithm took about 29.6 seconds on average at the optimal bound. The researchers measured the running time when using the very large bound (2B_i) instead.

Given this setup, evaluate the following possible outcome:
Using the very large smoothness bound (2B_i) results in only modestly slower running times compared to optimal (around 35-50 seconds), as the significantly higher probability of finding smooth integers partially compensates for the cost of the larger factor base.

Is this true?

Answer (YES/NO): NO